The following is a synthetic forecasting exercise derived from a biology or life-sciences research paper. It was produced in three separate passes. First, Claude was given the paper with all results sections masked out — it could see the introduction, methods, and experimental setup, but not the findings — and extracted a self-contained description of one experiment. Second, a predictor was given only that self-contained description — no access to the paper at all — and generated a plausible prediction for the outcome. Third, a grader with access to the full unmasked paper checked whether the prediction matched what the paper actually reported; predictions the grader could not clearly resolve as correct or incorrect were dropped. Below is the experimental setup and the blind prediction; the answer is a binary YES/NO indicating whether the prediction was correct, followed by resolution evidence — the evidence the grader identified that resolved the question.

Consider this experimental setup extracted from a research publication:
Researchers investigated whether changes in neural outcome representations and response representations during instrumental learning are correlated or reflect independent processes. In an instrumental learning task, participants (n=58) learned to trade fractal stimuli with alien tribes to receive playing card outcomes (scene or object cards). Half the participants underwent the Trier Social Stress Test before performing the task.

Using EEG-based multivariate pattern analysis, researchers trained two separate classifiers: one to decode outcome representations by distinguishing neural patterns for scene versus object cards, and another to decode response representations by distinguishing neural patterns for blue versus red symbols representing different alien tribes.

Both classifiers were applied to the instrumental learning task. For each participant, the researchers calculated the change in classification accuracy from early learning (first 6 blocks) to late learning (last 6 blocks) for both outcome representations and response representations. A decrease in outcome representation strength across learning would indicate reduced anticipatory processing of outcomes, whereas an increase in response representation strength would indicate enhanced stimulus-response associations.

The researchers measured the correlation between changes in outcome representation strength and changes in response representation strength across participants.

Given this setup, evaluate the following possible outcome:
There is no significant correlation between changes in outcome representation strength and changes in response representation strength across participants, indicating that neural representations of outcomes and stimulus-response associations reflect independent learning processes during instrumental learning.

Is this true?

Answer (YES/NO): YES